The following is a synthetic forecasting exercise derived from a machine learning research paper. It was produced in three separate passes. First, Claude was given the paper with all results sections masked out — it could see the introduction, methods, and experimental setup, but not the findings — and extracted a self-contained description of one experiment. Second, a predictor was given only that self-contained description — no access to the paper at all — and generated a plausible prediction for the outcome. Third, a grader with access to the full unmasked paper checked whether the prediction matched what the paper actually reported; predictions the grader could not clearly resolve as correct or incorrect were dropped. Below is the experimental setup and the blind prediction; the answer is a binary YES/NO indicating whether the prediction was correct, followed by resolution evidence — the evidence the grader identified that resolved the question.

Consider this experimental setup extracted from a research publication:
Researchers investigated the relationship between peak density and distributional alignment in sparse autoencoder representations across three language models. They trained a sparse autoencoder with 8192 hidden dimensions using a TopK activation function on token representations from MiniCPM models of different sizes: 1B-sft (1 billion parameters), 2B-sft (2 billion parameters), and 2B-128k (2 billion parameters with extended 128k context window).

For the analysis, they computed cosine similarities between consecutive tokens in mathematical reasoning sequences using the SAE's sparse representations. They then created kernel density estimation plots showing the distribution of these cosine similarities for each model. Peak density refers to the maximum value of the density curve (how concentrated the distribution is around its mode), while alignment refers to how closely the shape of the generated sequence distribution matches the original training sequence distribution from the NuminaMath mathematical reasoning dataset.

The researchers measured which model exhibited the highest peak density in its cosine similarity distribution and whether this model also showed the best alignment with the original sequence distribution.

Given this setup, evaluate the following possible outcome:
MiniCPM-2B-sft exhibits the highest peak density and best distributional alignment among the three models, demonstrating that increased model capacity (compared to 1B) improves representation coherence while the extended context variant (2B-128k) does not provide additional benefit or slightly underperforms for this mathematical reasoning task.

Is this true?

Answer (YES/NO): NO